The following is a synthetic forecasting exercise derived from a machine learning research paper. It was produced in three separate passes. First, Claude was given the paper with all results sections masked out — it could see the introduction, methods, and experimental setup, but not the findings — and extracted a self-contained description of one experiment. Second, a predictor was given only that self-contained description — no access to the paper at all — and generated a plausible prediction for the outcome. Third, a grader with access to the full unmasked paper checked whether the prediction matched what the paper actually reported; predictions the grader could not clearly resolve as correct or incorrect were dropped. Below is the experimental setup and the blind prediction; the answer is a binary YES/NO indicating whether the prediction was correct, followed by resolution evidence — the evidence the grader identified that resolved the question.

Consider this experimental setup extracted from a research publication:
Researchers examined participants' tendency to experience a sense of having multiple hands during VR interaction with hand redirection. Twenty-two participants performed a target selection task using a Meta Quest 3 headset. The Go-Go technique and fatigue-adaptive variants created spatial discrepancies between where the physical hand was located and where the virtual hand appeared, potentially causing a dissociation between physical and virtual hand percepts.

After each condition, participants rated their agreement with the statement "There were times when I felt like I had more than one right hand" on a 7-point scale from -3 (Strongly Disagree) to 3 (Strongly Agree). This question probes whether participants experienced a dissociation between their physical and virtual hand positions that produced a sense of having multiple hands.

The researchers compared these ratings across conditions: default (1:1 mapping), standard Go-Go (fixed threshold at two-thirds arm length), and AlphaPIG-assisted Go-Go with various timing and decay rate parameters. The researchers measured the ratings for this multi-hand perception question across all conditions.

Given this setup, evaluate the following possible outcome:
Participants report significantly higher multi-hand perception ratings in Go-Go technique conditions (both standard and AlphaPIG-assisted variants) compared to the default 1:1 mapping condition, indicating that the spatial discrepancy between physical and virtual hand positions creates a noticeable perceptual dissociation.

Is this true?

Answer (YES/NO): NO